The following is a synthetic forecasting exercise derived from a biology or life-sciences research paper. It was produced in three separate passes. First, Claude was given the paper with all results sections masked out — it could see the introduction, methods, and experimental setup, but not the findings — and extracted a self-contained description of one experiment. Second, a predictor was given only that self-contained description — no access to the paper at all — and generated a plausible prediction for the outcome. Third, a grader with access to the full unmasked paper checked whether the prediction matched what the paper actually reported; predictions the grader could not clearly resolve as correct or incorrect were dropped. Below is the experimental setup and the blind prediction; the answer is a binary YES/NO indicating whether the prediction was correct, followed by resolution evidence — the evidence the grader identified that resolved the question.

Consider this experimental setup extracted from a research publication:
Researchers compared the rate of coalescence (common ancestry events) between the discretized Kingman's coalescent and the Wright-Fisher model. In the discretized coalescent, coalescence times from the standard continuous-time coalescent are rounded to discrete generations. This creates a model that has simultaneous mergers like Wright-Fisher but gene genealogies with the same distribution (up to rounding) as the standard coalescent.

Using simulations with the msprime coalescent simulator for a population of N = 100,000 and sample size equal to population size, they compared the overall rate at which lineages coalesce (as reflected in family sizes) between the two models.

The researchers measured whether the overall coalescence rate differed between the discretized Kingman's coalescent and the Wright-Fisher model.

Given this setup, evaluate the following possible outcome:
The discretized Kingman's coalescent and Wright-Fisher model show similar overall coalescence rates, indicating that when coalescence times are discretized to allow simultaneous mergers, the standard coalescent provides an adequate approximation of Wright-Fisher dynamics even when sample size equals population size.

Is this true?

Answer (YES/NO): NO